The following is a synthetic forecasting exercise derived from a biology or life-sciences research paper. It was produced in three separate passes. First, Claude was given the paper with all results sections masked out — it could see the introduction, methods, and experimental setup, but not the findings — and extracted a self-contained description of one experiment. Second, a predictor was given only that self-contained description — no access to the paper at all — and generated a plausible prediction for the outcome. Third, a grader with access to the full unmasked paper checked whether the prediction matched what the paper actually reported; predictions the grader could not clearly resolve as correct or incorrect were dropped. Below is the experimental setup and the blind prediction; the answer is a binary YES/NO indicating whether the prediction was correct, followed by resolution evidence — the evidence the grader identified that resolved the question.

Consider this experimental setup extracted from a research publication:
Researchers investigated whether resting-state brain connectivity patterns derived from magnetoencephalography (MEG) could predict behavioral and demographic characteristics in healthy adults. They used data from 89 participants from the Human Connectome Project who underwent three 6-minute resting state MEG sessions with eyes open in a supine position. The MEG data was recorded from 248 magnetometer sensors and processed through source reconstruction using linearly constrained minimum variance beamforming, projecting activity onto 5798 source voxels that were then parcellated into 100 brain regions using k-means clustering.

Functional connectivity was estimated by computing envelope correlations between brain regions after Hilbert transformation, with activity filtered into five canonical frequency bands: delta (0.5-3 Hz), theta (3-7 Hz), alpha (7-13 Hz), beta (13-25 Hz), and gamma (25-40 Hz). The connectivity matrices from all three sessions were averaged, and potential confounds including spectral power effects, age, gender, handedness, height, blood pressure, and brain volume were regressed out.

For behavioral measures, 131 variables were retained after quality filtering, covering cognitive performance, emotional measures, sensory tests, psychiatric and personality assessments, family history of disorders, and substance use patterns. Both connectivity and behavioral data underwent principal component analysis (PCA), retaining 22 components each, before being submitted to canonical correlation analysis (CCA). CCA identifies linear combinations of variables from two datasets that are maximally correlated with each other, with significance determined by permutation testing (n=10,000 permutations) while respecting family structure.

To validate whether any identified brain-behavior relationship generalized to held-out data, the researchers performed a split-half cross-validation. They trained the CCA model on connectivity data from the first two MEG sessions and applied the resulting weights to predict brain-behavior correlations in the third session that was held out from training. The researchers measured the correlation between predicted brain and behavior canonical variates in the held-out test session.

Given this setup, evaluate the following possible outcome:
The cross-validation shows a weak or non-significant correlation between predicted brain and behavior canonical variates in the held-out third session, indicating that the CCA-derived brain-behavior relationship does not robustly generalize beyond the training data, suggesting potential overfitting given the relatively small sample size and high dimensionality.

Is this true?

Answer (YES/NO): NO